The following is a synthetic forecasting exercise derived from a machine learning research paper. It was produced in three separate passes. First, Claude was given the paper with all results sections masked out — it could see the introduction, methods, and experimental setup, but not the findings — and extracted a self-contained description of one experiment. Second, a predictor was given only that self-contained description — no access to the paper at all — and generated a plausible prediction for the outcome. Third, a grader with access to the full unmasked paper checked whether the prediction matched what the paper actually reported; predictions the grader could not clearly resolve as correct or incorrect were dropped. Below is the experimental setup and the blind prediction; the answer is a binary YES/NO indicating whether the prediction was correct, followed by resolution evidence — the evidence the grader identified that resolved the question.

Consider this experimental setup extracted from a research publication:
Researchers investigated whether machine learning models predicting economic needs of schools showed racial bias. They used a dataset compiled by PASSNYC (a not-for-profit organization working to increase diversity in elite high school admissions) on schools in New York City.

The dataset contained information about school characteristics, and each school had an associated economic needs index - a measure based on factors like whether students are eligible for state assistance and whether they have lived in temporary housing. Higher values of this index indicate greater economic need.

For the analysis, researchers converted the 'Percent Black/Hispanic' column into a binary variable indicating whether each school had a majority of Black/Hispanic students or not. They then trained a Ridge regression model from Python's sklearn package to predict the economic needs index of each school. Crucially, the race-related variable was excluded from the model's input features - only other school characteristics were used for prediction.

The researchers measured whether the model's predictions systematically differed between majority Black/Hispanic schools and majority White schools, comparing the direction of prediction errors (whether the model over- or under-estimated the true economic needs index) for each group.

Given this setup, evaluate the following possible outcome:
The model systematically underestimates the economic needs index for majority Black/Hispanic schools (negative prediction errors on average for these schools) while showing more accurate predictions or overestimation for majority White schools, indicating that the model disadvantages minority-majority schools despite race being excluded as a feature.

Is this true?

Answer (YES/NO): YES